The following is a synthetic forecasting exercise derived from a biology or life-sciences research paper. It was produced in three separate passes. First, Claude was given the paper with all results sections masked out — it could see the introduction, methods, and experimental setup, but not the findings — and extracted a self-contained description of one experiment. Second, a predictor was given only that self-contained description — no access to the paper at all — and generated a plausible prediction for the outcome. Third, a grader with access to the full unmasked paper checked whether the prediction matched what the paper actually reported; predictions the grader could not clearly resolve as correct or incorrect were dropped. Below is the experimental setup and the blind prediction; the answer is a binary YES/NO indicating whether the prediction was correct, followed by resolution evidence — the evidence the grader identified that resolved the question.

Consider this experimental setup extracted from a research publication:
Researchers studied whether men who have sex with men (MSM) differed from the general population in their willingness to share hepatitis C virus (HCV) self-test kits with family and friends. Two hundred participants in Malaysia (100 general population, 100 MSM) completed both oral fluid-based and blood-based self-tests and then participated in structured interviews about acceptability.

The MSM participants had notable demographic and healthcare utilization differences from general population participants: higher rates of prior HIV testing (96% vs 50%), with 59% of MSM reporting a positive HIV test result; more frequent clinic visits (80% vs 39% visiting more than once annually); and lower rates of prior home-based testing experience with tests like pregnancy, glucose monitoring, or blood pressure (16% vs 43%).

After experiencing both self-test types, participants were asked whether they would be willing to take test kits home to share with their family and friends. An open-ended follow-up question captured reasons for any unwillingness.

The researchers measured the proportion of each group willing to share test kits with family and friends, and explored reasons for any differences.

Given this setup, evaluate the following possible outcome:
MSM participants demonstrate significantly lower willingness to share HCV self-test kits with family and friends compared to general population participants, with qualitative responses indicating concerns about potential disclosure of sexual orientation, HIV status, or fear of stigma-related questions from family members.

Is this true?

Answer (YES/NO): NO